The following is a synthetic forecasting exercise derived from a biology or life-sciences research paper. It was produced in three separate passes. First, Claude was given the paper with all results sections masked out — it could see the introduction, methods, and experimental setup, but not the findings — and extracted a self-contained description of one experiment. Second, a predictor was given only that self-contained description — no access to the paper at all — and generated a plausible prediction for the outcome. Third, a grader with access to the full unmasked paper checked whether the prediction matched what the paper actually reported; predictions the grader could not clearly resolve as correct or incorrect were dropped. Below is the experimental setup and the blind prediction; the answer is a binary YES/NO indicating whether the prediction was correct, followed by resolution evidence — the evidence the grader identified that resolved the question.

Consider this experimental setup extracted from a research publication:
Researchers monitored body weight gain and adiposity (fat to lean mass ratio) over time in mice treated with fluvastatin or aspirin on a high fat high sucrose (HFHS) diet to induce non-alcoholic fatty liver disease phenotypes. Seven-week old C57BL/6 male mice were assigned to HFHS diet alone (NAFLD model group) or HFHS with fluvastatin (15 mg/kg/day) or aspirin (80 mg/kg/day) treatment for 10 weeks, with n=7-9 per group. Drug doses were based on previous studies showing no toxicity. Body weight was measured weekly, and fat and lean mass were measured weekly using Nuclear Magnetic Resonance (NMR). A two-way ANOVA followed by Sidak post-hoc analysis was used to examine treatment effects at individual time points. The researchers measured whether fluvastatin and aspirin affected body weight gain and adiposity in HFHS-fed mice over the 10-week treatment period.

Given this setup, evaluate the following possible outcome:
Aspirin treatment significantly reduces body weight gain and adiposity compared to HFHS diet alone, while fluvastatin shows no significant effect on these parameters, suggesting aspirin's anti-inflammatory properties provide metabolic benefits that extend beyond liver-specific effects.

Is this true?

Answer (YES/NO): NO